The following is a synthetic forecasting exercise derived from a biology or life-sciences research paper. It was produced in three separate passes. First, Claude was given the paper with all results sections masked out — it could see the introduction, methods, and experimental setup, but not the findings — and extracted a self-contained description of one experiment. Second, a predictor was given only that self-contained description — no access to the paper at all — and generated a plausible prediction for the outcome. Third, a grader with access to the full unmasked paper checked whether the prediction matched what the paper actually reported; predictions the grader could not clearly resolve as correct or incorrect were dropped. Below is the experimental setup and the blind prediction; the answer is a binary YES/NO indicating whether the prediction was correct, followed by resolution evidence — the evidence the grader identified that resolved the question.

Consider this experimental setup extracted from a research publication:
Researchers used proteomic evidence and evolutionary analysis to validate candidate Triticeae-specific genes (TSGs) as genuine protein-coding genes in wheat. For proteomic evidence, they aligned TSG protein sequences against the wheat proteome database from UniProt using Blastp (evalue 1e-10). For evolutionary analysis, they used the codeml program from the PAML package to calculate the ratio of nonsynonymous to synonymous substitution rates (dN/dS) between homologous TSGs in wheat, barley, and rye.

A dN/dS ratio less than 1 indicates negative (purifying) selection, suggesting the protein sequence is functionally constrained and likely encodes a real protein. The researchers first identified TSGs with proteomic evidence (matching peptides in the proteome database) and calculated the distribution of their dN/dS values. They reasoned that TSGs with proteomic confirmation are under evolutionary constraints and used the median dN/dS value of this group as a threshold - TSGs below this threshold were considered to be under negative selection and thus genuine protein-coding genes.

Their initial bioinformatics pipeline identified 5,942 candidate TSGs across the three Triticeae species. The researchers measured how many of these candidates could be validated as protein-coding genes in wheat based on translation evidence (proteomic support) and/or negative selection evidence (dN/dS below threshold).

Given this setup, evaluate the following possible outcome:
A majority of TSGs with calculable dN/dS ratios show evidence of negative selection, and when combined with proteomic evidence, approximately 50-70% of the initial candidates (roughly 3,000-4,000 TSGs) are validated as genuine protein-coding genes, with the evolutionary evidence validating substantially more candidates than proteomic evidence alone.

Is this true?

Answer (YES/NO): NO